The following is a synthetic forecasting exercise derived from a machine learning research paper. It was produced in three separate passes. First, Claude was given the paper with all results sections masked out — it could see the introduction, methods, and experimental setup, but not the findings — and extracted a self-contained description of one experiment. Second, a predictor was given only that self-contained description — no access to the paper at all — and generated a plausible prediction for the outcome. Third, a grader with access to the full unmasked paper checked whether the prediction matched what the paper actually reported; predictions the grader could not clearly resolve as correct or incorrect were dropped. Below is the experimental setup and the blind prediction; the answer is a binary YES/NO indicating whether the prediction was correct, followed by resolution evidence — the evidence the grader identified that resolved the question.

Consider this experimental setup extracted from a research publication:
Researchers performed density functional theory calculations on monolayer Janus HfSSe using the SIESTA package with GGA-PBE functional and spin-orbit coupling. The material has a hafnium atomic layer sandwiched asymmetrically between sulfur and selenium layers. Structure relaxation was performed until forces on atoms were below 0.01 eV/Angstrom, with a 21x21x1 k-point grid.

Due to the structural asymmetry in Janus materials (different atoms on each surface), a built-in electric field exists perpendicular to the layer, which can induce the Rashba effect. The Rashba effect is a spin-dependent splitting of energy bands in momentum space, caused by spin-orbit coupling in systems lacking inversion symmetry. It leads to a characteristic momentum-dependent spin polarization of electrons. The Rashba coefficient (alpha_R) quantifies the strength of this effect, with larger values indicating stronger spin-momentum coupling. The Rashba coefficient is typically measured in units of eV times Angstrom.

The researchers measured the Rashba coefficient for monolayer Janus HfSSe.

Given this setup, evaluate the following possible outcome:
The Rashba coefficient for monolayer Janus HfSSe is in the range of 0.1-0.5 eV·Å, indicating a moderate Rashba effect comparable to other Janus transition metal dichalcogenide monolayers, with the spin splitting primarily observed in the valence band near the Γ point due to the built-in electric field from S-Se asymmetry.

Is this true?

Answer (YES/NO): NO